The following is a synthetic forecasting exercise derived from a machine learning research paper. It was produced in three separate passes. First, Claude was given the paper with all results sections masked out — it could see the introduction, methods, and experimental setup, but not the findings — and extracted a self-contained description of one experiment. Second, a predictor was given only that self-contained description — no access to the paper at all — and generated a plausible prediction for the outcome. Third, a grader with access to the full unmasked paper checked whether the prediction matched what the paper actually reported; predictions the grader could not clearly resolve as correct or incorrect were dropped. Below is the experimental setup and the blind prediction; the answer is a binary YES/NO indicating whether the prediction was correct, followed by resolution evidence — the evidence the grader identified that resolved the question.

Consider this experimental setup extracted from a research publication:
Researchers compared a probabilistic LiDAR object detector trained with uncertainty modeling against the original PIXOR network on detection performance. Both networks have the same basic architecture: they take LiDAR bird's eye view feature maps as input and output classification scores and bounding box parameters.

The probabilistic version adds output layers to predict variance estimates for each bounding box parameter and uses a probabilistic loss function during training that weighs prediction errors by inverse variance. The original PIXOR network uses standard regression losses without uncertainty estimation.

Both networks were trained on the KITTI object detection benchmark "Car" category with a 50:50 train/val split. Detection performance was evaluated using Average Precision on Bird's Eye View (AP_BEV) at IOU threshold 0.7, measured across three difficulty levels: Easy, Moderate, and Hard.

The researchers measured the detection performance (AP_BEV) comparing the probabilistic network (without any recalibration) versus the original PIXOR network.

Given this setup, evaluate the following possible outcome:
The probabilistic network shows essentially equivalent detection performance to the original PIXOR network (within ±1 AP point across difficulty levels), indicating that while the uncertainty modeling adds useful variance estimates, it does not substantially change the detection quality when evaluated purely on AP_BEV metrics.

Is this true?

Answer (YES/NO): NO